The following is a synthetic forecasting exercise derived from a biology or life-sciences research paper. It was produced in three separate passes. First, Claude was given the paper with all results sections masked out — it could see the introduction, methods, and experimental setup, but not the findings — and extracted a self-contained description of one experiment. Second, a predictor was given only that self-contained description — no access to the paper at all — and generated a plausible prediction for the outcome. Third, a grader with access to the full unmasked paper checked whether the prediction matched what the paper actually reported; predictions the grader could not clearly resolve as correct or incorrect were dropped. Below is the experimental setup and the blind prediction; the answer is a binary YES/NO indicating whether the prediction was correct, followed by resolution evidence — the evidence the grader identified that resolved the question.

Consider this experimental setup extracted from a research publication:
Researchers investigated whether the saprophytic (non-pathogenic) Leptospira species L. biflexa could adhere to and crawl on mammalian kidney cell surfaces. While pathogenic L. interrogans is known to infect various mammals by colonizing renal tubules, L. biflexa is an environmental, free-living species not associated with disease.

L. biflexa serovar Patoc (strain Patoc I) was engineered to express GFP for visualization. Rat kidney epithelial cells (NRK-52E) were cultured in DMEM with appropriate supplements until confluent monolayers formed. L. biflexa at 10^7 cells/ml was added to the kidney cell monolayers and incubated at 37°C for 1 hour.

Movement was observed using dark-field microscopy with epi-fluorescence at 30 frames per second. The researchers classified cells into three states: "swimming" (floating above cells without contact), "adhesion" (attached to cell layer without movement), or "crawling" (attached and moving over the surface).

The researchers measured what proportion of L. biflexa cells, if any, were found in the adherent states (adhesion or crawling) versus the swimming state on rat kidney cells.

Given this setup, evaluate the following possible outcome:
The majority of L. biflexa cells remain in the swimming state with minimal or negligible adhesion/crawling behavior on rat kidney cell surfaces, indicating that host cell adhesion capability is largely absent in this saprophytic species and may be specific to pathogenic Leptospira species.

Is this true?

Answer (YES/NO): NO